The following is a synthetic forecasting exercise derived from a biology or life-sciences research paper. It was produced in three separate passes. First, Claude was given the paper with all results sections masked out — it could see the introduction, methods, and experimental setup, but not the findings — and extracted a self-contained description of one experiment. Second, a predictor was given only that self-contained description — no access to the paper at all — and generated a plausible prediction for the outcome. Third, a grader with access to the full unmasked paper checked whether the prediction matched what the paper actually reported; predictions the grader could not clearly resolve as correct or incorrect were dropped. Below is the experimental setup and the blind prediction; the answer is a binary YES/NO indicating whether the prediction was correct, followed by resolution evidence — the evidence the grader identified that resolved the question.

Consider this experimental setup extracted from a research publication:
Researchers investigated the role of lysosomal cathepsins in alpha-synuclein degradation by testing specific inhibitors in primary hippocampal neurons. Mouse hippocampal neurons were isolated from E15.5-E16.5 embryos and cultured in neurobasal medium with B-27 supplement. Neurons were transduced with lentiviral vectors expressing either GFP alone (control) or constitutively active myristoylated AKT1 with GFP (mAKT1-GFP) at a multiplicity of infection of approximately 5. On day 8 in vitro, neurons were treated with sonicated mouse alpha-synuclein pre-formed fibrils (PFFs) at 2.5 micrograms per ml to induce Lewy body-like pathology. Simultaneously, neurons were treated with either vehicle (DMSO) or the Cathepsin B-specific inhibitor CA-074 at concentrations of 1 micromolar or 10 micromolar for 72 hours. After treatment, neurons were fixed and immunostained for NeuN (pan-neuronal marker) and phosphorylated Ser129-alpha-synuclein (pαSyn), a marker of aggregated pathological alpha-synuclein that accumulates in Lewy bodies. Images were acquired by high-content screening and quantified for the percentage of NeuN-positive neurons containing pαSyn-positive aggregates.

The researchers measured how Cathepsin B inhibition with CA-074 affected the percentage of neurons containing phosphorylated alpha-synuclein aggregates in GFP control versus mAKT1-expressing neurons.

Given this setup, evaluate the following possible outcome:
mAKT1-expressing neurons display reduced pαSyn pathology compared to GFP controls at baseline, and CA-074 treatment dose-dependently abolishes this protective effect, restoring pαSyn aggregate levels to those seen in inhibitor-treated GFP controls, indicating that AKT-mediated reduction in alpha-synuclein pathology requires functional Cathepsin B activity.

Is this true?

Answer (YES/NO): NO